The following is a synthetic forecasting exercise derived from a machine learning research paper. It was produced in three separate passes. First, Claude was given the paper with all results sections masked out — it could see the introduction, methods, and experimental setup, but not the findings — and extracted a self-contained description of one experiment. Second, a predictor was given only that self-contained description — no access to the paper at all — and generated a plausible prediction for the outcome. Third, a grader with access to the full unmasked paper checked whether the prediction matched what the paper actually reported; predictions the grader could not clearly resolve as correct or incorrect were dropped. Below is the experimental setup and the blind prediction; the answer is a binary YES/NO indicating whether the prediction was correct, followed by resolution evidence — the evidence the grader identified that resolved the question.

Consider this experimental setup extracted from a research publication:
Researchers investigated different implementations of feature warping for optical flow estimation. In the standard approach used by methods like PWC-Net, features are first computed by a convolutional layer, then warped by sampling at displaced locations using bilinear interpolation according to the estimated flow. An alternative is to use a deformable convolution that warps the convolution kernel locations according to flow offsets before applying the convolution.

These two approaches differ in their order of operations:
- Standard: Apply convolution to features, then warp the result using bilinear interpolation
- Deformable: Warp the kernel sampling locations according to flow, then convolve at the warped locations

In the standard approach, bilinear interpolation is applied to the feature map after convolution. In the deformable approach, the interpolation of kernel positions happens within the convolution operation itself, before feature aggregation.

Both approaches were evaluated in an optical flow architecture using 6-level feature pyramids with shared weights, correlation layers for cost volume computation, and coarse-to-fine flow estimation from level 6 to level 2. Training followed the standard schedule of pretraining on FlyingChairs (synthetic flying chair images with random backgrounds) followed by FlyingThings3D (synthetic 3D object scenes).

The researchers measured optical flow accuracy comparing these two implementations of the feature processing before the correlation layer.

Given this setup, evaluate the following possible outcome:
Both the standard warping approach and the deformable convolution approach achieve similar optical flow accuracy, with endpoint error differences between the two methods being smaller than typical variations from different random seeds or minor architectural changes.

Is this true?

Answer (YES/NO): NO